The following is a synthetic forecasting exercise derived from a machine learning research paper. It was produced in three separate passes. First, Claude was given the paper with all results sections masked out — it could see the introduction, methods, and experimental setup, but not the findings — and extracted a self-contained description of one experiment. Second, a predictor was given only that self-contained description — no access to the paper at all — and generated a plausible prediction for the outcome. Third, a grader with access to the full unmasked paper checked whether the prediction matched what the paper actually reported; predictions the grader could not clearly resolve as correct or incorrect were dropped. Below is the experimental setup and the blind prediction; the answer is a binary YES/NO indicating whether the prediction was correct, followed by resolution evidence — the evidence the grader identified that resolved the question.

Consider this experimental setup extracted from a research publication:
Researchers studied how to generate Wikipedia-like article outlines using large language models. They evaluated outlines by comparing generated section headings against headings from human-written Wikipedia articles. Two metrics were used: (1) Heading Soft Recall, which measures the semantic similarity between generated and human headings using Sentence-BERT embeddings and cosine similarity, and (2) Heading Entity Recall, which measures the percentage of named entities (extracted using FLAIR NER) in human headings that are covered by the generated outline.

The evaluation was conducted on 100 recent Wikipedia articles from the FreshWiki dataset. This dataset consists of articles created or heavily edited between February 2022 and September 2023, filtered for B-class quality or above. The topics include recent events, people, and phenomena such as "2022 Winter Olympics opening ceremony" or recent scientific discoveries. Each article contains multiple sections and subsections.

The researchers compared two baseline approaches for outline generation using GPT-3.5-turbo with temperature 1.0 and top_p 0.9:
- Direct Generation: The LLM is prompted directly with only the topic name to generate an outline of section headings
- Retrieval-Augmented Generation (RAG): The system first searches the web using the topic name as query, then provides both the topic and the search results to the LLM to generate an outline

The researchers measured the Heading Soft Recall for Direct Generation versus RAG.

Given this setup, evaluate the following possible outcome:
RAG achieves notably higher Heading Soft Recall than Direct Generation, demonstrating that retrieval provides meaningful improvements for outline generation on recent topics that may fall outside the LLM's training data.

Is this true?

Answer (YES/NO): NO